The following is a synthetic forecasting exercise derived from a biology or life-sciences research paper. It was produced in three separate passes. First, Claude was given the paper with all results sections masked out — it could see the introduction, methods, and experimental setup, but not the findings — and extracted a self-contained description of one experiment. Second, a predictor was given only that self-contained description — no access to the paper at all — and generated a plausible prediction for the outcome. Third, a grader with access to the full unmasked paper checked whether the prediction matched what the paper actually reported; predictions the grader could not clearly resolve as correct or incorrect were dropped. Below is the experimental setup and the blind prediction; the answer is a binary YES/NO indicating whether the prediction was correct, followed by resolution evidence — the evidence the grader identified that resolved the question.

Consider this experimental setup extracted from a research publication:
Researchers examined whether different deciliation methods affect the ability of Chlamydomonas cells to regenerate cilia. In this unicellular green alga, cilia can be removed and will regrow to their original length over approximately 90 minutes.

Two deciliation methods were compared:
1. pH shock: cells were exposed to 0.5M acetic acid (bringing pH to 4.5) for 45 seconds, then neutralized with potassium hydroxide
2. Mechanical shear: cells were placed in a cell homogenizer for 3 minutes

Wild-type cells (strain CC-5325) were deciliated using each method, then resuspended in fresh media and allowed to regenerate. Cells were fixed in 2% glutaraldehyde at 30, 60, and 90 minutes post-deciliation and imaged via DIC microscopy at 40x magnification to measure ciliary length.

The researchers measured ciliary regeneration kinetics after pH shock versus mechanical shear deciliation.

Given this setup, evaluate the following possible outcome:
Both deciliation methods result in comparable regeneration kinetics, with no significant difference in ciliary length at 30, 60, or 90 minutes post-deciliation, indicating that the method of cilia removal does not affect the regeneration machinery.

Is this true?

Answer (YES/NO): NO